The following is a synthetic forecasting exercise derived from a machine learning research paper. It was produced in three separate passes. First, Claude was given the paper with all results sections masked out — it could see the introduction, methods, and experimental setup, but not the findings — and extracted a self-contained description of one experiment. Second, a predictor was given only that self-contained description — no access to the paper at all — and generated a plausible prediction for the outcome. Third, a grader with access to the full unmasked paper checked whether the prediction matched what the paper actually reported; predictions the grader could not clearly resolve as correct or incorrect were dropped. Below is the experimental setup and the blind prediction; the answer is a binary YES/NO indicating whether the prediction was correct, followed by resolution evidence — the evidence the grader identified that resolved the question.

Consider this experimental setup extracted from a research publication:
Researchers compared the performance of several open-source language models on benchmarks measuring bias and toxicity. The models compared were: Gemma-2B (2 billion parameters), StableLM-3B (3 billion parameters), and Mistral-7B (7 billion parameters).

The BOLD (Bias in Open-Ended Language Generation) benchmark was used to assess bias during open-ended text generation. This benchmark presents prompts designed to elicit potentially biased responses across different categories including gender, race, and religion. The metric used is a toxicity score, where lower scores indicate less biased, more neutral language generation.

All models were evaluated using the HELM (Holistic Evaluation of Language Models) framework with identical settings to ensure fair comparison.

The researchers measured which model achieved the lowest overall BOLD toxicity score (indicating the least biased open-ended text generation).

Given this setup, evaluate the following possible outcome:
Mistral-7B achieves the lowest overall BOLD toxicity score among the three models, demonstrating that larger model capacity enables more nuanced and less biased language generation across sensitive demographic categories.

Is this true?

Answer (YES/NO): YES